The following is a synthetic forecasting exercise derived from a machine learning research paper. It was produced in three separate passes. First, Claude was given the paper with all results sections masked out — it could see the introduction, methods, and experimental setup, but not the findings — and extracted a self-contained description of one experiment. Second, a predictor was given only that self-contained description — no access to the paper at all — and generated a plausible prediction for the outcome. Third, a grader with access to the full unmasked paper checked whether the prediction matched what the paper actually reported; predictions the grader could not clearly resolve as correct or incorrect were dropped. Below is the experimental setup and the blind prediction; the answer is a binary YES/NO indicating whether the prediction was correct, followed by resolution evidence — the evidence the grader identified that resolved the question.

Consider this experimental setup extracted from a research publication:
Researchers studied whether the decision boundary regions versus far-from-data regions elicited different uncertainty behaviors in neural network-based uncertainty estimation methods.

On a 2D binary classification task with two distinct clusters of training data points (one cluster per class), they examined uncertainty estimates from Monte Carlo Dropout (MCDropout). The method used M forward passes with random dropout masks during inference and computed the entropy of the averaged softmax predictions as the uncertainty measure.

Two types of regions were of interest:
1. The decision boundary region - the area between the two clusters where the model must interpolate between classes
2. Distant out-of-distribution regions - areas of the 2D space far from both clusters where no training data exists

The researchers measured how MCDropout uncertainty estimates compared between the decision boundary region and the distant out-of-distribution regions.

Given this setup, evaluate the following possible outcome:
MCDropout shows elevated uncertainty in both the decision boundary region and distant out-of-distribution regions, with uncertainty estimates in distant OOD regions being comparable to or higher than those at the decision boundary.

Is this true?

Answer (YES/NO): NO